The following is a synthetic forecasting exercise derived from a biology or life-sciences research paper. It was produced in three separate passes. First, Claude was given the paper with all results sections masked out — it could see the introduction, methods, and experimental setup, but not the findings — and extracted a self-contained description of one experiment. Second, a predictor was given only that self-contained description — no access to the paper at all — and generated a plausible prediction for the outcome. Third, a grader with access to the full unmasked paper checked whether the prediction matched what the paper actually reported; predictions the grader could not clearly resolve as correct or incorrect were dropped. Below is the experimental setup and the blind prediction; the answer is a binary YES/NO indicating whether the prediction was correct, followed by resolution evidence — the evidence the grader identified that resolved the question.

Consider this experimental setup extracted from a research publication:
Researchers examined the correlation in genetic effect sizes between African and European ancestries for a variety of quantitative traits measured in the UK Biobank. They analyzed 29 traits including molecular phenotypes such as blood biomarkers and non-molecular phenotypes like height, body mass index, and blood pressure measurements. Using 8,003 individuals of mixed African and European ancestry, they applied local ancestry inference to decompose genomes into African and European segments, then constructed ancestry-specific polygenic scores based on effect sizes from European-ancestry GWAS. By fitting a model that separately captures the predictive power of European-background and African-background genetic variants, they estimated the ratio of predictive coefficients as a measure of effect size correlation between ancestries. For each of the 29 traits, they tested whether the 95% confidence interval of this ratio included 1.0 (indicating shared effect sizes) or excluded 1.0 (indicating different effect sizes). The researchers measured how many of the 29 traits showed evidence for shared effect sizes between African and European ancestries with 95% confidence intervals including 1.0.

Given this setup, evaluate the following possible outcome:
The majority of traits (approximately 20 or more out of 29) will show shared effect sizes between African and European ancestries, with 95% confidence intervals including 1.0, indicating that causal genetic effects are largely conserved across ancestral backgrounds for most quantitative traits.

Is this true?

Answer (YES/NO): YES